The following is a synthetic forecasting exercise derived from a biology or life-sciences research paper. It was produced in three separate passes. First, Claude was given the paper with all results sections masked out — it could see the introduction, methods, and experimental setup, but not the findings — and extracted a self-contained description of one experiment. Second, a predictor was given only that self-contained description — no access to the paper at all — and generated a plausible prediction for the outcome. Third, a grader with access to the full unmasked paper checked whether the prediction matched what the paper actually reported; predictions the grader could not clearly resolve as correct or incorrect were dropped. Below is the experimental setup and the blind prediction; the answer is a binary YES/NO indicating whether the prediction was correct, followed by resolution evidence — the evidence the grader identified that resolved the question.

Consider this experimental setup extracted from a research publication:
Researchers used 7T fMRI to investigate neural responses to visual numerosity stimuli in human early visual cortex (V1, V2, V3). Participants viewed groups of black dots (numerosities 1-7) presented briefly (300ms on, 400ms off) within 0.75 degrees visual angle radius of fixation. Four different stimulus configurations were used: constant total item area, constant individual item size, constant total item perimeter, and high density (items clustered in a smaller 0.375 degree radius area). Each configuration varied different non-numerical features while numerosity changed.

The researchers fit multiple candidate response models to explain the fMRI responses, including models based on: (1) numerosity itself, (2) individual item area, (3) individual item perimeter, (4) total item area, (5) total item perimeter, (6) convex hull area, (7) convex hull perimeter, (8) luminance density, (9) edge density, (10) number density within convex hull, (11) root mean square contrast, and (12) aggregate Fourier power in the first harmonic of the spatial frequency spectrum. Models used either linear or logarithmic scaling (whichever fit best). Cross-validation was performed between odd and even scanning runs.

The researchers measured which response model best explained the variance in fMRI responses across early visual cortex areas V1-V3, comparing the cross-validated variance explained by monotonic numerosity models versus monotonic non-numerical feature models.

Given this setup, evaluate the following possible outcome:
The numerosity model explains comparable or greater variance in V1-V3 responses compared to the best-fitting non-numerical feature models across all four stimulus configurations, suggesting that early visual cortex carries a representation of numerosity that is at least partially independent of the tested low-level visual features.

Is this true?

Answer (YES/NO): NO